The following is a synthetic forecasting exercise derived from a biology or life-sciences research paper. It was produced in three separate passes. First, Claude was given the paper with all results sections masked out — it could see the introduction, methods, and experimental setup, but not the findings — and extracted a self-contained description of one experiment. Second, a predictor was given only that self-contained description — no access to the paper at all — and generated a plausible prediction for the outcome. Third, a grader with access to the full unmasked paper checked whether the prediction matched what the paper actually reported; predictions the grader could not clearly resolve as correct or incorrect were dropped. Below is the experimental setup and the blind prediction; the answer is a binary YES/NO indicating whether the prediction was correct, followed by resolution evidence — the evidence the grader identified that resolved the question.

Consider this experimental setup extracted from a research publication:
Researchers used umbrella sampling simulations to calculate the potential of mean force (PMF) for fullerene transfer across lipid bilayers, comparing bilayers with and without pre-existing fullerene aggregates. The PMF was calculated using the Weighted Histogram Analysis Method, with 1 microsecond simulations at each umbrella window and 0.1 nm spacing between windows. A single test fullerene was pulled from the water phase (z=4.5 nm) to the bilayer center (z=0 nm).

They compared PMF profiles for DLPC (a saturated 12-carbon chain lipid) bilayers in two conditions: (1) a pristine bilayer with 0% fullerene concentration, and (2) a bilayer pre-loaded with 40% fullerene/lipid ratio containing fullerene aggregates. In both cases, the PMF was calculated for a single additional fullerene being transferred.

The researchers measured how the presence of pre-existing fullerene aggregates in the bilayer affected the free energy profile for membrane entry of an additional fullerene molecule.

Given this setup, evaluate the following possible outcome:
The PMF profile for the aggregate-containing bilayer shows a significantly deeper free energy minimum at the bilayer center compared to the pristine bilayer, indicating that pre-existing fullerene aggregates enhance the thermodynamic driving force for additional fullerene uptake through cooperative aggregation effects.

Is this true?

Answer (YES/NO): NO